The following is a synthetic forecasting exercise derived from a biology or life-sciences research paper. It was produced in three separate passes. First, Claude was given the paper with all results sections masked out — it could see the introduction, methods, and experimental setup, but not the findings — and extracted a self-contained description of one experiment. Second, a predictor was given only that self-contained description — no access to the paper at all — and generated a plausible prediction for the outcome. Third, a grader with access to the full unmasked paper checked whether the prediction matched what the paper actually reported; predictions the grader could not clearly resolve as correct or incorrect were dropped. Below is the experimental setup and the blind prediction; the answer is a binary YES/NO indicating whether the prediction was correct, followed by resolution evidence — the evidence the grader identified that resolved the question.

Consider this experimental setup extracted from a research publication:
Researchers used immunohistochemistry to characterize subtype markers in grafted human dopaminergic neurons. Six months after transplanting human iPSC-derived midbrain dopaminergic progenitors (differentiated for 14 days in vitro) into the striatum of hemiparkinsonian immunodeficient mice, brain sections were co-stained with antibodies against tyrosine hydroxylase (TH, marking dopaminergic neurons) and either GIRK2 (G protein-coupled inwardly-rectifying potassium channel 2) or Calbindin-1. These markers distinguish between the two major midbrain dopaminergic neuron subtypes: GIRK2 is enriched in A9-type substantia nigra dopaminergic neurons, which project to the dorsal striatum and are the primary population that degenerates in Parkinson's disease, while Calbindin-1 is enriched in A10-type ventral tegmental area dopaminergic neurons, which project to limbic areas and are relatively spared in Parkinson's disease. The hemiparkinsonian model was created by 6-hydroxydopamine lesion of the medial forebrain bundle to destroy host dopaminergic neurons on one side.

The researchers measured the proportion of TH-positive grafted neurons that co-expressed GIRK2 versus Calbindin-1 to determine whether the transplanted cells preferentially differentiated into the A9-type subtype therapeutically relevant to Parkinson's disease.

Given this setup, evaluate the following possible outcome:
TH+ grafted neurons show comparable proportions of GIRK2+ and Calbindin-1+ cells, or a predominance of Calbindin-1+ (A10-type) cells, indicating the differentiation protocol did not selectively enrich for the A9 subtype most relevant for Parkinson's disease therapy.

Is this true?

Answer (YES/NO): NO